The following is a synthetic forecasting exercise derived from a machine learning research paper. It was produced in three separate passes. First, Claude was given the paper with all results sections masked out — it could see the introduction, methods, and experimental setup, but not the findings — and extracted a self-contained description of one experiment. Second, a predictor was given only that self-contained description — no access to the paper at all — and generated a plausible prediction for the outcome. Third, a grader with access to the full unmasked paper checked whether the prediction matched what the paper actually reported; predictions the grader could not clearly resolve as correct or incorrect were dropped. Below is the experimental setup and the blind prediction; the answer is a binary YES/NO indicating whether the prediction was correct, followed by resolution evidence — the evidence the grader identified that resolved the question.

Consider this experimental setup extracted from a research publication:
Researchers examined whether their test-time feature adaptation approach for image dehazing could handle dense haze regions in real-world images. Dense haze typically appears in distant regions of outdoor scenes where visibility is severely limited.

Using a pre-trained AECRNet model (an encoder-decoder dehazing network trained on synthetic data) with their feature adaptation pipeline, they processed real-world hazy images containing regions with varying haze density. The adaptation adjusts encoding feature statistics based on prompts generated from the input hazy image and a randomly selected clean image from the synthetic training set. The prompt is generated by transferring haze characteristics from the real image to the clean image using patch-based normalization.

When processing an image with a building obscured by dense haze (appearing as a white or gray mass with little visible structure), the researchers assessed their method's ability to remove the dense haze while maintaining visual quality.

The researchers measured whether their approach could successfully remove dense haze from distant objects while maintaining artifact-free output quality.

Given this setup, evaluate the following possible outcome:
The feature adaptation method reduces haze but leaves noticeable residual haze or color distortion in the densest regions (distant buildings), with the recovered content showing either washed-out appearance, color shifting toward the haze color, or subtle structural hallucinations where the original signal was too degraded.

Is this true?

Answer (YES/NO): NO